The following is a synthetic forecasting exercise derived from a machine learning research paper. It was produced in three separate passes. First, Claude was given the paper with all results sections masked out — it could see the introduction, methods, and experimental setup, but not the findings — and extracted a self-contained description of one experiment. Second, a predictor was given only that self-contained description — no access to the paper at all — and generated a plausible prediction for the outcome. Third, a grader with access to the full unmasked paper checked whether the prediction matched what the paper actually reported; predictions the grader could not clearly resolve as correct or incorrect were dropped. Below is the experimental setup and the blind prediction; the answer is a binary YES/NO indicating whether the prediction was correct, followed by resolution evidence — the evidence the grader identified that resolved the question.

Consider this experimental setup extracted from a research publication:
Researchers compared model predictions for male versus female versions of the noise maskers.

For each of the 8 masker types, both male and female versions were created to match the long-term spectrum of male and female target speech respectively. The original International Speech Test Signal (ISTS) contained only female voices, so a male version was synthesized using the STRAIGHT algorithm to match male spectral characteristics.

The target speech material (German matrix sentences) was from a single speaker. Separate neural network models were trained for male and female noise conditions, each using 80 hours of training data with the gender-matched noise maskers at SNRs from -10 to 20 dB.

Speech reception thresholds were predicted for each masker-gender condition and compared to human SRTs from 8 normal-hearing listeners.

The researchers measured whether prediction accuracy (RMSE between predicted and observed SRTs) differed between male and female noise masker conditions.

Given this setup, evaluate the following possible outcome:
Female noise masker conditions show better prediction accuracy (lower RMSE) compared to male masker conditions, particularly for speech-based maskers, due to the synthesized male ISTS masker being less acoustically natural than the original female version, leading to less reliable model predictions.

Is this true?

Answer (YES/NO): NO